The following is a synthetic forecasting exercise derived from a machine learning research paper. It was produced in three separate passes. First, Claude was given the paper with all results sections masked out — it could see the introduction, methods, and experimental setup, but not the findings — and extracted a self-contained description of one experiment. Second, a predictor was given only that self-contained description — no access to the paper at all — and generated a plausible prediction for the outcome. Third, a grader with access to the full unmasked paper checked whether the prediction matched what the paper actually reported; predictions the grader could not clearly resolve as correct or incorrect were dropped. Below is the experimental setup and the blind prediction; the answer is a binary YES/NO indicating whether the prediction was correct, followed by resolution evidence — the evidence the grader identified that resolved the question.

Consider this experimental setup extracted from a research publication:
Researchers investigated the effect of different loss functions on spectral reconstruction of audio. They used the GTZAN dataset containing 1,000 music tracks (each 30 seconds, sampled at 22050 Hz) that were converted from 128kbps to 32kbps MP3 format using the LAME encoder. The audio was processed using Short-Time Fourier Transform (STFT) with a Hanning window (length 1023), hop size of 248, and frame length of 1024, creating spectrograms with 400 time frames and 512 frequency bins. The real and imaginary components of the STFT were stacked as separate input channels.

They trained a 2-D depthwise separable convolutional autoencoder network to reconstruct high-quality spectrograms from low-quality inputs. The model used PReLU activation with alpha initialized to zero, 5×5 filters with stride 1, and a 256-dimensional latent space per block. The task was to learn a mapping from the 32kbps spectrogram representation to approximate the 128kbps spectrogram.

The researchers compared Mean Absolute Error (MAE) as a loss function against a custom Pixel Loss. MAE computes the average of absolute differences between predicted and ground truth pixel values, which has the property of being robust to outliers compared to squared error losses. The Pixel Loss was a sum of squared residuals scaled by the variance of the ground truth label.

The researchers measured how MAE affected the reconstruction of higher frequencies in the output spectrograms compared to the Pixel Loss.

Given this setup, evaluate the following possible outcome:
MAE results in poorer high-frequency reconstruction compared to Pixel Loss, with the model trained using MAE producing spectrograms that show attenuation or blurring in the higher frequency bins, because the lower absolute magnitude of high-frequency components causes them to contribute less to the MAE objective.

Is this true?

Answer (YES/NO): YES